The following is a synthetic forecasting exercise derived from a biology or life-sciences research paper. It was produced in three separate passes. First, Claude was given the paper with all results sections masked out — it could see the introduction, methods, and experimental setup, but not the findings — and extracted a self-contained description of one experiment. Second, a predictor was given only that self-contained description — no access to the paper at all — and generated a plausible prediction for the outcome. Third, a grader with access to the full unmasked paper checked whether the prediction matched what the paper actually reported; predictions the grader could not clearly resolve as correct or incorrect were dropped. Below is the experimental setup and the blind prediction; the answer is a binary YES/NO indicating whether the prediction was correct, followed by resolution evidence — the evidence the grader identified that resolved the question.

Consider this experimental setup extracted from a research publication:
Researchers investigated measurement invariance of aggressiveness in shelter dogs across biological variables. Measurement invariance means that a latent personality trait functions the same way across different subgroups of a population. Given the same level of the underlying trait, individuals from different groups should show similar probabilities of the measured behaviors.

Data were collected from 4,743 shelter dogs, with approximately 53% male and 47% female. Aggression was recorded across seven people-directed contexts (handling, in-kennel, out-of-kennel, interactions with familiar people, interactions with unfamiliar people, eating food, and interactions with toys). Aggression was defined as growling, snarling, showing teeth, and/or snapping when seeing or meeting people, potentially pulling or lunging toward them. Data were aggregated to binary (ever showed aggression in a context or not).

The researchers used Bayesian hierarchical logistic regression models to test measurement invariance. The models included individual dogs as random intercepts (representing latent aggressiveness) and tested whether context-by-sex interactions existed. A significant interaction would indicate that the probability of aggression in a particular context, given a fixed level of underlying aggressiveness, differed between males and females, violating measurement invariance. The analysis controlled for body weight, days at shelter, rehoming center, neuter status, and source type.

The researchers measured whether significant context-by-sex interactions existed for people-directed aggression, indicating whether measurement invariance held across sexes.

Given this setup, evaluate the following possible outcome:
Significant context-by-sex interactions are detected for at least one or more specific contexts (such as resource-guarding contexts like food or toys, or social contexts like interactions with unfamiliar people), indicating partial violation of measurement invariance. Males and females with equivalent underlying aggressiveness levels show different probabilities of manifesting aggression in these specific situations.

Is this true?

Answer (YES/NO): YES